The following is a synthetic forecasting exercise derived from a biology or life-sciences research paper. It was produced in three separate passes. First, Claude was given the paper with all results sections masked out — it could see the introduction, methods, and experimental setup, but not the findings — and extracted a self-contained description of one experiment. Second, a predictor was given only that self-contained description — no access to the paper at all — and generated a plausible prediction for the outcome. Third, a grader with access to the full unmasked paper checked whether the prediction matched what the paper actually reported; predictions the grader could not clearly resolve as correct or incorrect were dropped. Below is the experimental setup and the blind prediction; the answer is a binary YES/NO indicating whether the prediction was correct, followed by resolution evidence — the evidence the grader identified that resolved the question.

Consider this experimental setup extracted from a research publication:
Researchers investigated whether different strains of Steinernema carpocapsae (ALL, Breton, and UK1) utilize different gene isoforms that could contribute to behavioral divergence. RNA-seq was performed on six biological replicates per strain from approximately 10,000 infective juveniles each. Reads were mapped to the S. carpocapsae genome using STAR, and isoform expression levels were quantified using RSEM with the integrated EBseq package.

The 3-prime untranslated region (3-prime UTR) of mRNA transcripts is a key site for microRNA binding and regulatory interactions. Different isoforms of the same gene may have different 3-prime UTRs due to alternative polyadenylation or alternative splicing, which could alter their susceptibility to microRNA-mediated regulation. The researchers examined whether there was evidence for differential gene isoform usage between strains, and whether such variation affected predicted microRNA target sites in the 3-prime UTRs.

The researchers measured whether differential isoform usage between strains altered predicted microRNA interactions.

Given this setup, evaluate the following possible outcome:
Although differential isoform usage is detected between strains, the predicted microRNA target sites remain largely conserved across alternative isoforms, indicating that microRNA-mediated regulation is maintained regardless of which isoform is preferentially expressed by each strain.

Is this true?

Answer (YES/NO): NO